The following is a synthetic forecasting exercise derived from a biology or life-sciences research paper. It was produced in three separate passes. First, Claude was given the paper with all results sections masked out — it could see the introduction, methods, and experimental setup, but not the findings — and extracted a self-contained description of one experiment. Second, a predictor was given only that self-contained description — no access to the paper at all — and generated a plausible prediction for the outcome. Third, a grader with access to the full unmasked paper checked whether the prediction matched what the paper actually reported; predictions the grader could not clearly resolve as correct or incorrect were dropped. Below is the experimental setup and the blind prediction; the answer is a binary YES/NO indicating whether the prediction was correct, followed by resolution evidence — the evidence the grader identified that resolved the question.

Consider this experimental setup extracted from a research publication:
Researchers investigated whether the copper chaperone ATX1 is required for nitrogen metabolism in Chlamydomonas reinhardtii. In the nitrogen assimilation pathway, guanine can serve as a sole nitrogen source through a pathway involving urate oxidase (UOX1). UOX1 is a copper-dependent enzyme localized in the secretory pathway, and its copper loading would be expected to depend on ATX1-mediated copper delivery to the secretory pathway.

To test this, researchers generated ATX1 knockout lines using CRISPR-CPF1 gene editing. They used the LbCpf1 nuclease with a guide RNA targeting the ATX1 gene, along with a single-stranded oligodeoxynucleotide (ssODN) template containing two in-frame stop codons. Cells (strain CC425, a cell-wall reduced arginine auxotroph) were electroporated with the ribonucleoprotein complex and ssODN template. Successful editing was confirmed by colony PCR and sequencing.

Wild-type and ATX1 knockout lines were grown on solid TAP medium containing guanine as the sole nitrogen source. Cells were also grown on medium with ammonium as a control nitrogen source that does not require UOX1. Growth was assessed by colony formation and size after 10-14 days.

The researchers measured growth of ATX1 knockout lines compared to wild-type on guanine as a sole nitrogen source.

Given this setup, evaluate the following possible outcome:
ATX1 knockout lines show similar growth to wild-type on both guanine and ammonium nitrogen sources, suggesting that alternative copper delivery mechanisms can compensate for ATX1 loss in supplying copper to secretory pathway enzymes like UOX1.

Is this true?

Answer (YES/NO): NO